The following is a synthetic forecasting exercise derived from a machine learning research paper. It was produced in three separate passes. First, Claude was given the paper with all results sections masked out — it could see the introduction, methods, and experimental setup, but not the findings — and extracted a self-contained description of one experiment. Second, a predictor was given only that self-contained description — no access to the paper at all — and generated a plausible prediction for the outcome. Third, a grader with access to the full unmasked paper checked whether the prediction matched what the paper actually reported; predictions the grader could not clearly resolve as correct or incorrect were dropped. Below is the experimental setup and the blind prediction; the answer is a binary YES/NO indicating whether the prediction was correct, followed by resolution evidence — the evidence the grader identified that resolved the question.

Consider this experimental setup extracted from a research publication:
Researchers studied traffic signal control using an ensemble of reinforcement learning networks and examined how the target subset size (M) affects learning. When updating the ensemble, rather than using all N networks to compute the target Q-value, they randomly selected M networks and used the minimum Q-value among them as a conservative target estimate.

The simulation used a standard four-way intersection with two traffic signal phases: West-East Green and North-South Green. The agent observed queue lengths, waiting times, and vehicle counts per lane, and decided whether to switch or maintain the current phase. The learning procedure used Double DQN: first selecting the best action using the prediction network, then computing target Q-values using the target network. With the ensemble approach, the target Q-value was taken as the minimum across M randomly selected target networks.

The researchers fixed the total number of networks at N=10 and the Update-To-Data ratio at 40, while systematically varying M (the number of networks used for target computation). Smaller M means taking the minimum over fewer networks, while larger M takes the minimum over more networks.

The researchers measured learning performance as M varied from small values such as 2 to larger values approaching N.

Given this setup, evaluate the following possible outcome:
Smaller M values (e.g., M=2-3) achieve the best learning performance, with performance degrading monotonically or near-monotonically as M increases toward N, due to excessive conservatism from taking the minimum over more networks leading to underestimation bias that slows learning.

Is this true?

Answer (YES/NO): NO